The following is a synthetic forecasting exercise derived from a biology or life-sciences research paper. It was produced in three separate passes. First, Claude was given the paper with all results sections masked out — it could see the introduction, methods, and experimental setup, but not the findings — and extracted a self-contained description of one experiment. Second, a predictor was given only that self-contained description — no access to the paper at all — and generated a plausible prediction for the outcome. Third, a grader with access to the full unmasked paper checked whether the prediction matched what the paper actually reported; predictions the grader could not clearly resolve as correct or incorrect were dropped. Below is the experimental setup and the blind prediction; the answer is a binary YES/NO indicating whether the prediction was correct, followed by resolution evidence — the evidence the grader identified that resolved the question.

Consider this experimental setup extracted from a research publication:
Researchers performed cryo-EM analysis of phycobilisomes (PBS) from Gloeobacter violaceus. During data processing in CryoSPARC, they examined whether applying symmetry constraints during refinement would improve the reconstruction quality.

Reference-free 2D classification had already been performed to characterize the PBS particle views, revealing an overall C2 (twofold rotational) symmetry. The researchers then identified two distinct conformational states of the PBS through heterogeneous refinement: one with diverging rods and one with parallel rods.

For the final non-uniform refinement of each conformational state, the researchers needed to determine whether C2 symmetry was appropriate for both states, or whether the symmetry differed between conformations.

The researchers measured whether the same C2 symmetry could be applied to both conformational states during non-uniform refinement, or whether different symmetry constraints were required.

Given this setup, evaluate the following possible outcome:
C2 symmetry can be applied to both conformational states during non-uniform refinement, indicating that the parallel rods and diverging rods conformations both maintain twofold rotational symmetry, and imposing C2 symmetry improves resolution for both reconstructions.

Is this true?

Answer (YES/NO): NO